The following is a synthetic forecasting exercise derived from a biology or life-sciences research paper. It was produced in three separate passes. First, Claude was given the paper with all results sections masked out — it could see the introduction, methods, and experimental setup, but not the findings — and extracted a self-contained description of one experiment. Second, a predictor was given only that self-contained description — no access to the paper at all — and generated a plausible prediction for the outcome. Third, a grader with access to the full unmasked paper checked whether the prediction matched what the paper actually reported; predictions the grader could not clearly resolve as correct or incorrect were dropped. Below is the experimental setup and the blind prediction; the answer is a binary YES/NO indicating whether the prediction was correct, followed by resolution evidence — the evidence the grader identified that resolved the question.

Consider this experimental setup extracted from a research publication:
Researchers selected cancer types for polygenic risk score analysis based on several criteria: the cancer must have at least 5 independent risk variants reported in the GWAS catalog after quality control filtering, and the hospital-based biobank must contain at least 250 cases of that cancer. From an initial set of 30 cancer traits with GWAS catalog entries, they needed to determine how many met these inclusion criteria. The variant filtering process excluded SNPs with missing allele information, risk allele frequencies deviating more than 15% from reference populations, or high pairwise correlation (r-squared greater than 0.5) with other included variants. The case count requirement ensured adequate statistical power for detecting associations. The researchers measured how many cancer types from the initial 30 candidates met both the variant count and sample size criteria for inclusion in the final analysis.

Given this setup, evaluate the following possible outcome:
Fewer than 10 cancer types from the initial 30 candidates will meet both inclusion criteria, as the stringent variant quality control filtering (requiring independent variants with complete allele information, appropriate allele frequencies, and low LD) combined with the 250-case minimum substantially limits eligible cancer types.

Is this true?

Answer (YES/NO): NO